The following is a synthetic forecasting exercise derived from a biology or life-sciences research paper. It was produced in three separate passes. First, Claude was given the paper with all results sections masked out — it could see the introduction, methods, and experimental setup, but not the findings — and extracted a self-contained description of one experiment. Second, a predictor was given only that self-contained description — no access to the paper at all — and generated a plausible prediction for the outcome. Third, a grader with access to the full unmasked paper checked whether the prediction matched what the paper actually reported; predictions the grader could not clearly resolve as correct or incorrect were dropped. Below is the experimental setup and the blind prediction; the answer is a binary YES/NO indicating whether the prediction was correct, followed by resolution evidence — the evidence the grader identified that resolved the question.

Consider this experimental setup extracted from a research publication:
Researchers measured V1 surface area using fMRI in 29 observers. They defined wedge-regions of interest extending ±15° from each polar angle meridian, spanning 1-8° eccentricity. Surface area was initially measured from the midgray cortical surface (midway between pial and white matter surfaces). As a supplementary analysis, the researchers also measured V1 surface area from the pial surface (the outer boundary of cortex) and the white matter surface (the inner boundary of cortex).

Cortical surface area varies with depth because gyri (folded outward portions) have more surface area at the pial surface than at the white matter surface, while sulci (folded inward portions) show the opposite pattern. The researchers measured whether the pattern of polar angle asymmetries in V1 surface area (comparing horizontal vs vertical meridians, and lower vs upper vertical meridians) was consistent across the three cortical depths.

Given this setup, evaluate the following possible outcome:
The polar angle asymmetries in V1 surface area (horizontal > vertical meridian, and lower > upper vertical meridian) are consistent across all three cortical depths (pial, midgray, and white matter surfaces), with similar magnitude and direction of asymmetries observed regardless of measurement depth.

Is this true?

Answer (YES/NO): YES